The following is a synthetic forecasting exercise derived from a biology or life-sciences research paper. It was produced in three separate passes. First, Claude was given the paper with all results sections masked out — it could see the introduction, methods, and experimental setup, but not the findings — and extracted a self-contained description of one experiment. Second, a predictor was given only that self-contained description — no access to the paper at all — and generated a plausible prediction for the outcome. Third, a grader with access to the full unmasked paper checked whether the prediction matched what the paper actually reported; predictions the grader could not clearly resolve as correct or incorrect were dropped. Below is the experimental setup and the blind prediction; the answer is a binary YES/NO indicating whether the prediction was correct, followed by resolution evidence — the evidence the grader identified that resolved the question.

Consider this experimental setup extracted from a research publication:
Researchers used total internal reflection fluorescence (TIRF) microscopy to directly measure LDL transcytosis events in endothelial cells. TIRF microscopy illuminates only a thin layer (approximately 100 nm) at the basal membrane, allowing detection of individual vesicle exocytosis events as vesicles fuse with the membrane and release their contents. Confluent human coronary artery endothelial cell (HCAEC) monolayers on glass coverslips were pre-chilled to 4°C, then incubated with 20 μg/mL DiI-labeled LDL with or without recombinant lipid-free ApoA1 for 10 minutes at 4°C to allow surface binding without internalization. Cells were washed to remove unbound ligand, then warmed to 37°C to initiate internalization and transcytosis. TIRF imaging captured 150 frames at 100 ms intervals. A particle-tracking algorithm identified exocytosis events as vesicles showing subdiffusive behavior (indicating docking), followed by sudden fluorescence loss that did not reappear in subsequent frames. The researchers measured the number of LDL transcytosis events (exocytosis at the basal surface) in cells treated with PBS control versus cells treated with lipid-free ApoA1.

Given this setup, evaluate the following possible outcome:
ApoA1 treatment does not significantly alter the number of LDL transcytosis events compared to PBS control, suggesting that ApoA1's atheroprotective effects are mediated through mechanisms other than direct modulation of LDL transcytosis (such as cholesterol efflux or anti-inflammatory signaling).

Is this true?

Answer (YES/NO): NO